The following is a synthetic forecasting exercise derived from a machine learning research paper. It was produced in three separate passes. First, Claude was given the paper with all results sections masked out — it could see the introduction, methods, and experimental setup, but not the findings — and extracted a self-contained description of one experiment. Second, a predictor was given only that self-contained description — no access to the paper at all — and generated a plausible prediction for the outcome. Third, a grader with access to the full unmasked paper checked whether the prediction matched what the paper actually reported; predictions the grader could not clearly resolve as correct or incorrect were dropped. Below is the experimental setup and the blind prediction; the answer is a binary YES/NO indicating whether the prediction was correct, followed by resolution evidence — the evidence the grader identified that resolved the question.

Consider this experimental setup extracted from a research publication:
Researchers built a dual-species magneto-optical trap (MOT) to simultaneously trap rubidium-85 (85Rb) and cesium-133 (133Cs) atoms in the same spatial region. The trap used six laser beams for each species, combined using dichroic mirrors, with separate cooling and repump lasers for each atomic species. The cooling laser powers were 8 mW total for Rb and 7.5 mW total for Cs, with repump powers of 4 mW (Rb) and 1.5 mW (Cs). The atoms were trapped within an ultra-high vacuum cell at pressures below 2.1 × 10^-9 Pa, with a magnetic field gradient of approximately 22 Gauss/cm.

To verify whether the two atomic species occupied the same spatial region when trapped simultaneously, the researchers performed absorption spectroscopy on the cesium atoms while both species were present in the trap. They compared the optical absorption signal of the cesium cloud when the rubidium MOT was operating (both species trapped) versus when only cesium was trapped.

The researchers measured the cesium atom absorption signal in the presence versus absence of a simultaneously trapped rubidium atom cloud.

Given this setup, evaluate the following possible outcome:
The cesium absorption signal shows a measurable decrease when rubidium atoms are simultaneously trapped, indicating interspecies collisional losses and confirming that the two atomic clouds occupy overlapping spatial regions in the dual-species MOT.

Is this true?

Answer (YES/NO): YES